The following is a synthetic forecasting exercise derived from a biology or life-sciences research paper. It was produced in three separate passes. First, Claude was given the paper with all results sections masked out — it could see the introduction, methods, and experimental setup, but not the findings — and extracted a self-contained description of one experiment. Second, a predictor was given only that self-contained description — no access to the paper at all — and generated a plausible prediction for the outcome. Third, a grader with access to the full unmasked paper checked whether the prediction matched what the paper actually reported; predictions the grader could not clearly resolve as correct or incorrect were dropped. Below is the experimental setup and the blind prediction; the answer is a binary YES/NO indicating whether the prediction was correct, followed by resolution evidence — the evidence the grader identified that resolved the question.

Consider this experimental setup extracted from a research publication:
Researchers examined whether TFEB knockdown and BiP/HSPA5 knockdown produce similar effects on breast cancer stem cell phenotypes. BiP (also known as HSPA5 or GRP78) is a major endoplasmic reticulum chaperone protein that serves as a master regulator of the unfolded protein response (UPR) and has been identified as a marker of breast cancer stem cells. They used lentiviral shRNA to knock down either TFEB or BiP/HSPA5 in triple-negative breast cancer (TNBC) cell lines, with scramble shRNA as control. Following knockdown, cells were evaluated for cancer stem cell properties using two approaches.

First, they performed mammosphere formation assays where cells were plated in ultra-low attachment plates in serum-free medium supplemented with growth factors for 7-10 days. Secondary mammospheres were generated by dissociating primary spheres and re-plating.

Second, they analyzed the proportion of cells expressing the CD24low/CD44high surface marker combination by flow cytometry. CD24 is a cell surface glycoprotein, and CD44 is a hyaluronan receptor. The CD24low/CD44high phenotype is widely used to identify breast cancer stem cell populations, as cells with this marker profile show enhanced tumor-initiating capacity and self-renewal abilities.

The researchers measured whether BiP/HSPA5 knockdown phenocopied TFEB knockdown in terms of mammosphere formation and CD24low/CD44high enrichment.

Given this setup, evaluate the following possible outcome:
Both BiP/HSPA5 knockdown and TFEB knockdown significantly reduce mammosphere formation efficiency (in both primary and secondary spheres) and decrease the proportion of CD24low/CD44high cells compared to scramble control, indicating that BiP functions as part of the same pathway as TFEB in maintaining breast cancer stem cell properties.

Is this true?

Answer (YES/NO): YES